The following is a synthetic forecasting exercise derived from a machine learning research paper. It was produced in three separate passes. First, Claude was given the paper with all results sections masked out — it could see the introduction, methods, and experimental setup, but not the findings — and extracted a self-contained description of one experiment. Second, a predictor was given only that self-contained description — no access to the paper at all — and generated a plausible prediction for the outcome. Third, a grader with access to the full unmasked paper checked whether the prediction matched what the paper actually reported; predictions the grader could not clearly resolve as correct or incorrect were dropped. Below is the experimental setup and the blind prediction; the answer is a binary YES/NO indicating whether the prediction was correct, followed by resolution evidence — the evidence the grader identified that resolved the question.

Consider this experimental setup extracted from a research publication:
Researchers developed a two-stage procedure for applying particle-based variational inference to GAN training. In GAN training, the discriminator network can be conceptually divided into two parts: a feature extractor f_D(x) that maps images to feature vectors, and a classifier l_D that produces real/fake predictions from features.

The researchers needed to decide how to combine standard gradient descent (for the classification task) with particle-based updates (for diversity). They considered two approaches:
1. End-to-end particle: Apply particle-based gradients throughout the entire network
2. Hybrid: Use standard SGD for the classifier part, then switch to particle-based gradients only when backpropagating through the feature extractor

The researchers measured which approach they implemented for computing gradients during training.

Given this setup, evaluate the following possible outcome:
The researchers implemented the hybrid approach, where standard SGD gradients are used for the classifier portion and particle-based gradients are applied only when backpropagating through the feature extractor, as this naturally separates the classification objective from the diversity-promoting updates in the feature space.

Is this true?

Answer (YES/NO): YES